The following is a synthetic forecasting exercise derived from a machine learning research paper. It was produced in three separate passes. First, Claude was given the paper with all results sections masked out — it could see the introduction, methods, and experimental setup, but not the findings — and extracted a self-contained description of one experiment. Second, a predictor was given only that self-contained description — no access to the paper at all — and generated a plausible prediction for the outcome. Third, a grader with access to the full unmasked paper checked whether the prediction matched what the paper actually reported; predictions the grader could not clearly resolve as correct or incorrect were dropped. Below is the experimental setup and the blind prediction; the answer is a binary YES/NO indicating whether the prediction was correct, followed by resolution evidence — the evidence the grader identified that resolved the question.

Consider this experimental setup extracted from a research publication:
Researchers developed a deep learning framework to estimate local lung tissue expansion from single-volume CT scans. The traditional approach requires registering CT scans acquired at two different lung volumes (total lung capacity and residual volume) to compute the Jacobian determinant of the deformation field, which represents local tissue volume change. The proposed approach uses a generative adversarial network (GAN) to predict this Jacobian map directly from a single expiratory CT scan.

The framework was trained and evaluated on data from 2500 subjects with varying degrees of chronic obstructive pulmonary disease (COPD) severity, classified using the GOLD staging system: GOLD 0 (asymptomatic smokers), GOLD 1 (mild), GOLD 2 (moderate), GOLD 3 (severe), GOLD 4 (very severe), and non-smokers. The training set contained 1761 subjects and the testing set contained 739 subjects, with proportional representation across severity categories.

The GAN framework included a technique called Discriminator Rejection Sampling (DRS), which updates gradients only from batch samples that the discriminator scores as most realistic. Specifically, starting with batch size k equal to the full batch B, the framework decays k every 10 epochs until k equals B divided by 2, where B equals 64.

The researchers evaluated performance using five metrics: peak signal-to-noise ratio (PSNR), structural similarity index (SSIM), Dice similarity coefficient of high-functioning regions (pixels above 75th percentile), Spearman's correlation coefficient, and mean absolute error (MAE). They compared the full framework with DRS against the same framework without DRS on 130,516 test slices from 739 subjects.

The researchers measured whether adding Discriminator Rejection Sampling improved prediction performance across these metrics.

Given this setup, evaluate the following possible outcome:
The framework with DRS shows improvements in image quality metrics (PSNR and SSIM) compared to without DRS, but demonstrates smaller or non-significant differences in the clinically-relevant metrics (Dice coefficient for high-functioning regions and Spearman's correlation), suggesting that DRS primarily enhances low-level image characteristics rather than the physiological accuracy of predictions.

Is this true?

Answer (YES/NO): NO